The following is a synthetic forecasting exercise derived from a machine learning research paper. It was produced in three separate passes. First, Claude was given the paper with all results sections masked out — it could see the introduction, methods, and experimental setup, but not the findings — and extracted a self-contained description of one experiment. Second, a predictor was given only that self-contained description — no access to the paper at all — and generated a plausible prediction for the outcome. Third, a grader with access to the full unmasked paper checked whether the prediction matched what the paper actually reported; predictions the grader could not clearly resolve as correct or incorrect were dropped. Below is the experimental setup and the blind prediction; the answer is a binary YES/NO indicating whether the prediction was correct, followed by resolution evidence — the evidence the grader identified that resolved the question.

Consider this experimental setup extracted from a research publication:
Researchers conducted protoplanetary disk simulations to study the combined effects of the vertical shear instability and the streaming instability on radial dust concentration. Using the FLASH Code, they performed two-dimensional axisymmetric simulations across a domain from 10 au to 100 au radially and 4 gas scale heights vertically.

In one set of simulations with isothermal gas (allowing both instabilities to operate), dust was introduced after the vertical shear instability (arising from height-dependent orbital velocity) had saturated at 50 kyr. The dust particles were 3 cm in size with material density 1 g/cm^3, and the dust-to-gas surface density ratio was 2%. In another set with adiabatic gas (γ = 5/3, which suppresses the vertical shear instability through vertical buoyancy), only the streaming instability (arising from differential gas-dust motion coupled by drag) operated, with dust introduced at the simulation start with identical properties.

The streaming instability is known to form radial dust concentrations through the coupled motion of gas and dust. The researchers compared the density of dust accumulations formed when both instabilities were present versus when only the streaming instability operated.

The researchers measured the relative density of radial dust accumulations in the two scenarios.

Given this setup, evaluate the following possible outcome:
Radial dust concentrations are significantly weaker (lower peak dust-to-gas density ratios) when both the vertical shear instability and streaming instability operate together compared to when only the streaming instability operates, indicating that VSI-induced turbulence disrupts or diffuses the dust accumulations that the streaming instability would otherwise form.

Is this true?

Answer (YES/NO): NO